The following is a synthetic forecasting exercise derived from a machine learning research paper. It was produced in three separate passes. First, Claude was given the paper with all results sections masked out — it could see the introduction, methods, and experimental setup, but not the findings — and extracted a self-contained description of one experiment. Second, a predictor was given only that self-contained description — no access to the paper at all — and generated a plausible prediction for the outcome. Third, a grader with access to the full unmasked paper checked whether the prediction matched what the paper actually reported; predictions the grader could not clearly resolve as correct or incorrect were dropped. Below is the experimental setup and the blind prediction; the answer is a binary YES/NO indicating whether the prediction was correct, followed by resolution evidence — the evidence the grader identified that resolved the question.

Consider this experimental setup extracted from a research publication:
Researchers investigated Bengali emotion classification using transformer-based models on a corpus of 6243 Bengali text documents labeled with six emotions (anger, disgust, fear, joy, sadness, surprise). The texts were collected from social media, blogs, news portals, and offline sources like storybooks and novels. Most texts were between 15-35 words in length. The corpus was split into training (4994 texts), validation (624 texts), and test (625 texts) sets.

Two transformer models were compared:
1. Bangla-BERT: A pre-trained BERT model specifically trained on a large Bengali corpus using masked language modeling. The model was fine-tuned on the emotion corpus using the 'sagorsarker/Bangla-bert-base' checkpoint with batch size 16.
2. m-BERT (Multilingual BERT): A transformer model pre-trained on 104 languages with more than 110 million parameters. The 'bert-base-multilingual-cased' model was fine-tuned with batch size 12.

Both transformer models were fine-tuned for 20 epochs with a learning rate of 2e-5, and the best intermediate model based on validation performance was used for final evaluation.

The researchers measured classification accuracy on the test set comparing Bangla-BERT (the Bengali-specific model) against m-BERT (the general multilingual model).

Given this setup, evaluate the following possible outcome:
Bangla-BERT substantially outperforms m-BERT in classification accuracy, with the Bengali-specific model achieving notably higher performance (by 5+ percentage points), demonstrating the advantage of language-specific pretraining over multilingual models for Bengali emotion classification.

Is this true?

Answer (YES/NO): NO